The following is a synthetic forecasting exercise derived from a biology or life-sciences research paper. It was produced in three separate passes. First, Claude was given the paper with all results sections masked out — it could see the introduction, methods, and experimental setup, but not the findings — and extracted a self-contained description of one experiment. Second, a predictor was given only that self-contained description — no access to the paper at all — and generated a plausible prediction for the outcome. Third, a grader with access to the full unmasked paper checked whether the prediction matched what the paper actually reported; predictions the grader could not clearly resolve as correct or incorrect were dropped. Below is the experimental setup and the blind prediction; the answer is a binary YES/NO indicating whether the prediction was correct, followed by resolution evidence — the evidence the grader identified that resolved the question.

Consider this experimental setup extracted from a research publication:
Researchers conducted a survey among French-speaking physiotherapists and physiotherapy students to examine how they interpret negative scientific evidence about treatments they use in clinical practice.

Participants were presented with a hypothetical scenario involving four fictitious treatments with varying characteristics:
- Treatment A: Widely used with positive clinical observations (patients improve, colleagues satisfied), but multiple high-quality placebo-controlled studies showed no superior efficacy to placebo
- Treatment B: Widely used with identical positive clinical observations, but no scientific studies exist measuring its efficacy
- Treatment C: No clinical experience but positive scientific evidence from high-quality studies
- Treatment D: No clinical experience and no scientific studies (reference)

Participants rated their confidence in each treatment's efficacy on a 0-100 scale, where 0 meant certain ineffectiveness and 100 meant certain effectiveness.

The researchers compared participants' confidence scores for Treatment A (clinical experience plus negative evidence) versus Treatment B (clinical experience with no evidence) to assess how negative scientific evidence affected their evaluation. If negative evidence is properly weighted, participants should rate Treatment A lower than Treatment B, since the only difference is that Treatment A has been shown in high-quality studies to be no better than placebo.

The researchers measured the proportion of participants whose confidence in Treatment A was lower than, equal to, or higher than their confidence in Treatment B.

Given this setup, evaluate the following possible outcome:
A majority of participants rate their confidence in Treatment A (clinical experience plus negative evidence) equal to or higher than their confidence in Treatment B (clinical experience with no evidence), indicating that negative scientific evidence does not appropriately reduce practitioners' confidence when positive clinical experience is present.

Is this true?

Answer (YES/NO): YES